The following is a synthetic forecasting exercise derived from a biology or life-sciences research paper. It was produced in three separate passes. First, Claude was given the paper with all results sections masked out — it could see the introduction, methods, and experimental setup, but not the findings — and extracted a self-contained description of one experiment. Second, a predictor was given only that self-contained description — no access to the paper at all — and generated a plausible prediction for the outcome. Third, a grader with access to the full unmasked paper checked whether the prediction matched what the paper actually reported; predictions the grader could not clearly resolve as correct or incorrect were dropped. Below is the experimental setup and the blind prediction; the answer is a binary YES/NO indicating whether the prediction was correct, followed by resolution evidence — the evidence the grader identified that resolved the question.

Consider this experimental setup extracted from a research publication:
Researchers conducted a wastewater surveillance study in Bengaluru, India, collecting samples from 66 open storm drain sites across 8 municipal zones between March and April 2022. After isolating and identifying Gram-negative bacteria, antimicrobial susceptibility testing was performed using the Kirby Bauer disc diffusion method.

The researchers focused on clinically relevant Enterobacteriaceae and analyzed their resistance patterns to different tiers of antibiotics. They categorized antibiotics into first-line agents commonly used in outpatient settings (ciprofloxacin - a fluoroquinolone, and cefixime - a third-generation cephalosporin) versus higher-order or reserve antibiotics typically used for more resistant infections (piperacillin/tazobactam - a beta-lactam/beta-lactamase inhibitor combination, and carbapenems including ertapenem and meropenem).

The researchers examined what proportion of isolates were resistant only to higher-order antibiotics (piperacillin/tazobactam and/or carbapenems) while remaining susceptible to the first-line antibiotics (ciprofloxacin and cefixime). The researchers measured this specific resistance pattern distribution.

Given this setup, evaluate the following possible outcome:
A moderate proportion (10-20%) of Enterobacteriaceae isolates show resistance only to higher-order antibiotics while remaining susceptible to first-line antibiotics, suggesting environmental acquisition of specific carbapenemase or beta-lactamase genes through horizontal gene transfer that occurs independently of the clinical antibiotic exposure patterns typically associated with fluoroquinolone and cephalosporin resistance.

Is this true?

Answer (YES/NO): NO